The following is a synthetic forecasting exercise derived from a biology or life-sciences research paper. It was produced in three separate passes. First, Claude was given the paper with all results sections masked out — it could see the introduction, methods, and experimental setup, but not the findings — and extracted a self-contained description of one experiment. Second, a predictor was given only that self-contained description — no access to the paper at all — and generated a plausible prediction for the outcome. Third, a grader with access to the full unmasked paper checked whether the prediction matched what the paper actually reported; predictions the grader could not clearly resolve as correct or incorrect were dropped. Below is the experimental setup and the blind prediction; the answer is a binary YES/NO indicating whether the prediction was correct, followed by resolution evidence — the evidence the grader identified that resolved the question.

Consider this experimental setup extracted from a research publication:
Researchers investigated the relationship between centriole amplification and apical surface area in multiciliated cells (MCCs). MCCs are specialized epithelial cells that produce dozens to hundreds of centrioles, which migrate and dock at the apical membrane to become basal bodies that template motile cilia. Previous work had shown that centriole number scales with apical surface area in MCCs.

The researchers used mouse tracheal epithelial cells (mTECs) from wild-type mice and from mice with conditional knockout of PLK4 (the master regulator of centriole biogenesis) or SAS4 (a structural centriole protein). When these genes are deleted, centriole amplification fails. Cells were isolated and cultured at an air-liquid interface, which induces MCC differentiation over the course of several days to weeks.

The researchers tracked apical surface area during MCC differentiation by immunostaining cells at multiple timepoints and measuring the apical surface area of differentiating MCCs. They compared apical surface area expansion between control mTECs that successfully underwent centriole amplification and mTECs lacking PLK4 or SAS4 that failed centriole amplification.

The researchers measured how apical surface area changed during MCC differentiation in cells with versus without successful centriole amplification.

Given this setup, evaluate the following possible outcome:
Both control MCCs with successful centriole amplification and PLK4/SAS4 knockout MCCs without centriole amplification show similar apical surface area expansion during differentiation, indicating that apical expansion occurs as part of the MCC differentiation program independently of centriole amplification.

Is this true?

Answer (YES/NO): NO